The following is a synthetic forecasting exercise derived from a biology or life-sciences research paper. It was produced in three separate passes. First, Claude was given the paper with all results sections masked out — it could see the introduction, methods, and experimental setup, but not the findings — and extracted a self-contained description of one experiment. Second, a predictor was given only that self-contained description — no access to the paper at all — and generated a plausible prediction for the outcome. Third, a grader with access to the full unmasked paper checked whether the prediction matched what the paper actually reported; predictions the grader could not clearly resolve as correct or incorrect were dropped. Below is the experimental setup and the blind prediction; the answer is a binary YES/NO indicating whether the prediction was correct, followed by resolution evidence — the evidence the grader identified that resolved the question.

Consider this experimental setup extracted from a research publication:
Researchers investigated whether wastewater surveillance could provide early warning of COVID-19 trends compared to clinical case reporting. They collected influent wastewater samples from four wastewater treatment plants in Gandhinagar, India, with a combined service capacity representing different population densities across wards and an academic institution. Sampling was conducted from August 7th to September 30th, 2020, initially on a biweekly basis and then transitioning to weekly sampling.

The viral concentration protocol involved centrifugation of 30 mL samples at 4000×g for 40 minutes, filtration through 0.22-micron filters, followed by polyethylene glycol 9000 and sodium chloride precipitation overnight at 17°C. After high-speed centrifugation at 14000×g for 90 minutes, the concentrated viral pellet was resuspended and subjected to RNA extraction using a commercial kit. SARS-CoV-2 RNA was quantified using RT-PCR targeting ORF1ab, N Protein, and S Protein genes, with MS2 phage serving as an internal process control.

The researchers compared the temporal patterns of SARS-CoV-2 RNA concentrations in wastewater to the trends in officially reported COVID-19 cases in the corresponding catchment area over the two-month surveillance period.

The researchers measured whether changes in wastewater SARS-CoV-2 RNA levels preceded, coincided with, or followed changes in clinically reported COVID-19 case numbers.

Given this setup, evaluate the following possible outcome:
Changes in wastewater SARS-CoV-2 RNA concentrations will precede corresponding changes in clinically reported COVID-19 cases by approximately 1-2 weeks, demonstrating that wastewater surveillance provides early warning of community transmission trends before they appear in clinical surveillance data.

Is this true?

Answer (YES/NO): YES